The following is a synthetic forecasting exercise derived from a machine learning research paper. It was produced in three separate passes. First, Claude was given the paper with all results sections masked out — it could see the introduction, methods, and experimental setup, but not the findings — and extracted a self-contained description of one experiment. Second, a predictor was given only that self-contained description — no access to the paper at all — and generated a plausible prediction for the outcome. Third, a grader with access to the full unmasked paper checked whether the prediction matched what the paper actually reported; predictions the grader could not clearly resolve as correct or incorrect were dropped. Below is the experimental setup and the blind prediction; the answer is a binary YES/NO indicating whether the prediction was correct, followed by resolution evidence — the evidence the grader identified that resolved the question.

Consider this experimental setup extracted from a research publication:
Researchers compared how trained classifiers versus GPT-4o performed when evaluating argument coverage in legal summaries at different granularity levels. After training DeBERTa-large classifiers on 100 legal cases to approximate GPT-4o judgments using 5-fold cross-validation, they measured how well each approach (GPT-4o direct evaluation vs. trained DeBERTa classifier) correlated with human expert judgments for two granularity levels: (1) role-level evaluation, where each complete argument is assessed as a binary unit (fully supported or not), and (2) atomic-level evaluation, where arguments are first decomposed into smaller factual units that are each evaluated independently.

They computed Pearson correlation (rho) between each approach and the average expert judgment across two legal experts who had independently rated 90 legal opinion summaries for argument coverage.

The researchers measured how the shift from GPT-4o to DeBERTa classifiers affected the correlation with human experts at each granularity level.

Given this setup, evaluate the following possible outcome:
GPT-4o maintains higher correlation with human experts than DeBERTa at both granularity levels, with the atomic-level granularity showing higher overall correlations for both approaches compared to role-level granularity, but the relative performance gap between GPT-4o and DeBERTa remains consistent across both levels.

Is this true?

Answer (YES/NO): NO